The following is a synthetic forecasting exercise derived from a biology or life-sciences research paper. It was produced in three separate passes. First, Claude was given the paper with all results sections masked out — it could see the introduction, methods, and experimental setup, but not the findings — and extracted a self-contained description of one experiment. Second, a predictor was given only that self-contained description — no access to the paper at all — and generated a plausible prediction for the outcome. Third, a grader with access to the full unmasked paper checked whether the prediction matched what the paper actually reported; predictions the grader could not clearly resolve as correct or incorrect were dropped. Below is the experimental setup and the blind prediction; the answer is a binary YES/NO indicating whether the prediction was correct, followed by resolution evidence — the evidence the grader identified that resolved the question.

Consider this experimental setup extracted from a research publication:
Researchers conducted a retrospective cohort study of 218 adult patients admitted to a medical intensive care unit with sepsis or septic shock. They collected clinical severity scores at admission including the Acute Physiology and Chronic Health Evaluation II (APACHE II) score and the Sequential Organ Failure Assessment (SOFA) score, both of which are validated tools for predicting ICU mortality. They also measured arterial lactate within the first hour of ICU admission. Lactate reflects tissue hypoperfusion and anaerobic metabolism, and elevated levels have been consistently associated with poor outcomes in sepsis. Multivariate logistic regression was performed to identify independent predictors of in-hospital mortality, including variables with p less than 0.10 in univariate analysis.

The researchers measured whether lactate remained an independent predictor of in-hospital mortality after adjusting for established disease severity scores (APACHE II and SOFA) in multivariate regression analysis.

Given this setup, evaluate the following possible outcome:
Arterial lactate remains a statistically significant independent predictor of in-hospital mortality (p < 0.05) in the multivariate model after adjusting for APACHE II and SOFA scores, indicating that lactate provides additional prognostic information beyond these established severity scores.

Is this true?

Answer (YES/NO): YES